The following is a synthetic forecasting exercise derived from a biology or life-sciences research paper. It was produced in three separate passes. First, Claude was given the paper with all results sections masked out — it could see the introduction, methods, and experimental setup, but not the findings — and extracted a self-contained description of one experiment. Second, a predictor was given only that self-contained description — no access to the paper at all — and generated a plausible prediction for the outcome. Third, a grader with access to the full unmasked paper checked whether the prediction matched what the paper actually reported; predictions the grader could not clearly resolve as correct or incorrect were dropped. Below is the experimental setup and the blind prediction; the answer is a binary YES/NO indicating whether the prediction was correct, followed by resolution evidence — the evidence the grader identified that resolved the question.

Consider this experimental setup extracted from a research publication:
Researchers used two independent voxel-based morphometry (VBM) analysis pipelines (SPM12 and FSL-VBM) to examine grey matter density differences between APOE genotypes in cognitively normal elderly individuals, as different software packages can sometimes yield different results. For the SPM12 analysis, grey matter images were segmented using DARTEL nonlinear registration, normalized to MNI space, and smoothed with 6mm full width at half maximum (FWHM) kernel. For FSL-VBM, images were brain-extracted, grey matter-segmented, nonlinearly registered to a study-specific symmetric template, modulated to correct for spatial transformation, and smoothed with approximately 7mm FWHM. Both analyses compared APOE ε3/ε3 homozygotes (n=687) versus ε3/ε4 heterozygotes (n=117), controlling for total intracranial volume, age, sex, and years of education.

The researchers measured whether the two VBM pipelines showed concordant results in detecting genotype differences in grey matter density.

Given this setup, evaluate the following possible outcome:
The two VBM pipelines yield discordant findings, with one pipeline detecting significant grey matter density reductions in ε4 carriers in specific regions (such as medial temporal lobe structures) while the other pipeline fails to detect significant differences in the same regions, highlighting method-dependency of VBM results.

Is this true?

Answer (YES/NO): NO